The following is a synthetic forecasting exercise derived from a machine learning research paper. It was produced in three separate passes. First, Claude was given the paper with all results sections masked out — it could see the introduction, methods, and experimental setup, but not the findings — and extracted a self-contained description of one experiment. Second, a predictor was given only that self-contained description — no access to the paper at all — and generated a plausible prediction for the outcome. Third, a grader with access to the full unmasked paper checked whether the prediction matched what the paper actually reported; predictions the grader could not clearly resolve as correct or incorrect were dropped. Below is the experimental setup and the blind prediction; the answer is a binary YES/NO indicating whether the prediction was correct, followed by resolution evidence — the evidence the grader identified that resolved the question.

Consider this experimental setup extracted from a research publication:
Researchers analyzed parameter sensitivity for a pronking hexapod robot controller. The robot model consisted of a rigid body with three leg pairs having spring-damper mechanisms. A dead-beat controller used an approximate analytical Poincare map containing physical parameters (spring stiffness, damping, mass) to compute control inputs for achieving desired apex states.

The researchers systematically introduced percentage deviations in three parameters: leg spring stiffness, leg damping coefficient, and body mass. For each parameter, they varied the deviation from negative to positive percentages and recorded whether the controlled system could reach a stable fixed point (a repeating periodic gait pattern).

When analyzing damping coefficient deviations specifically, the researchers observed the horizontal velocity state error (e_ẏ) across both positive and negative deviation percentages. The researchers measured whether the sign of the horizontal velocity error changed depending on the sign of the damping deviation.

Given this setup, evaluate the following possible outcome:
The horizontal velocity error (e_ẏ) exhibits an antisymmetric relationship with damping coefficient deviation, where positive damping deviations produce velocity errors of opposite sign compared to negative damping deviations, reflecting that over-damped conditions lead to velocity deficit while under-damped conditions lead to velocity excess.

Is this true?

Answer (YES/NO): NO